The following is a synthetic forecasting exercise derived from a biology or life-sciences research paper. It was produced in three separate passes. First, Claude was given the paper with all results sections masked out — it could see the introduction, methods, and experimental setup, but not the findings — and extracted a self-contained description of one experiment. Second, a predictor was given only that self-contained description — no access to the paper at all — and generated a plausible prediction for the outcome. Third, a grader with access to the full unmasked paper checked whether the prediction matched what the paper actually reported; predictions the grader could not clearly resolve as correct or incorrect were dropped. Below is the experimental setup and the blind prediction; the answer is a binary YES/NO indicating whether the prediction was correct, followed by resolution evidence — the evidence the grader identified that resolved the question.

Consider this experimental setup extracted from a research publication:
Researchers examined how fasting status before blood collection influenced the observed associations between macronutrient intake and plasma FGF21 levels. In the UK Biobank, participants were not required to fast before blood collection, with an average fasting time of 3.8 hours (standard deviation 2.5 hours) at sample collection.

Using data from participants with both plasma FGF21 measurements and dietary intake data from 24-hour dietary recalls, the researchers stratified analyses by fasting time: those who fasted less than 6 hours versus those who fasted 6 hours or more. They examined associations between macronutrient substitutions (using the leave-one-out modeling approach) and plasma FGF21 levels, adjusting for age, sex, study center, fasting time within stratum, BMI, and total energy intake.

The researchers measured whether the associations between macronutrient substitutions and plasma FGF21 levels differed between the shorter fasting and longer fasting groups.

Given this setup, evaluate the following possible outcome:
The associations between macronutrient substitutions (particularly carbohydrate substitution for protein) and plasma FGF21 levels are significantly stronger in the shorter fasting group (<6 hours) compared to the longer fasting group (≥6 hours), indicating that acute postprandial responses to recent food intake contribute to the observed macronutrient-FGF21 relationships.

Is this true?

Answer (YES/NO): NO